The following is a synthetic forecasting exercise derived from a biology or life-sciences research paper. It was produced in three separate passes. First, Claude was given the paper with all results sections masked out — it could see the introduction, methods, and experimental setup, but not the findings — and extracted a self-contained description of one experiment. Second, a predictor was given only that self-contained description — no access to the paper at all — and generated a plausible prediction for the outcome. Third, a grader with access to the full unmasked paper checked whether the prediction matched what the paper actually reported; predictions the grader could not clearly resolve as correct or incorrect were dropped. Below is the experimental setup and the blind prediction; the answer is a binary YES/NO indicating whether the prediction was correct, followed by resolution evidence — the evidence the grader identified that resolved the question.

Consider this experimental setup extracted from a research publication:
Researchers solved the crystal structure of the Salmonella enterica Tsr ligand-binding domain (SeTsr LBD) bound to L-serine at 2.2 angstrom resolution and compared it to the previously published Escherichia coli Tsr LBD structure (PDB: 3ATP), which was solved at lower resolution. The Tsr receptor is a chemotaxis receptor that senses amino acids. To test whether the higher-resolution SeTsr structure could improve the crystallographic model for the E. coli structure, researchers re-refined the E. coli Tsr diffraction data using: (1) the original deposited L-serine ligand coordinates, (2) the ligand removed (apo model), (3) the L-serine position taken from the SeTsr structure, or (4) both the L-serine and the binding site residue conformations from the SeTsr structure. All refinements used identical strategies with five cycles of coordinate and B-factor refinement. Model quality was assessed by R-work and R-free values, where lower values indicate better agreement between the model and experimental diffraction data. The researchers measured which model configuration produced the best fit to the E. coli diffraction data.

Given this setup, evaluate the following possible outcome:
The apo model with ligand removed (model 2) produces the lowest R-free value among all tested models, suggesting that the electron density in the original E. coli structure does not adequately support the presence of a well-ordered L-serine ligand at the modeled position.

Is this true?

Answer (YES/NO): NO